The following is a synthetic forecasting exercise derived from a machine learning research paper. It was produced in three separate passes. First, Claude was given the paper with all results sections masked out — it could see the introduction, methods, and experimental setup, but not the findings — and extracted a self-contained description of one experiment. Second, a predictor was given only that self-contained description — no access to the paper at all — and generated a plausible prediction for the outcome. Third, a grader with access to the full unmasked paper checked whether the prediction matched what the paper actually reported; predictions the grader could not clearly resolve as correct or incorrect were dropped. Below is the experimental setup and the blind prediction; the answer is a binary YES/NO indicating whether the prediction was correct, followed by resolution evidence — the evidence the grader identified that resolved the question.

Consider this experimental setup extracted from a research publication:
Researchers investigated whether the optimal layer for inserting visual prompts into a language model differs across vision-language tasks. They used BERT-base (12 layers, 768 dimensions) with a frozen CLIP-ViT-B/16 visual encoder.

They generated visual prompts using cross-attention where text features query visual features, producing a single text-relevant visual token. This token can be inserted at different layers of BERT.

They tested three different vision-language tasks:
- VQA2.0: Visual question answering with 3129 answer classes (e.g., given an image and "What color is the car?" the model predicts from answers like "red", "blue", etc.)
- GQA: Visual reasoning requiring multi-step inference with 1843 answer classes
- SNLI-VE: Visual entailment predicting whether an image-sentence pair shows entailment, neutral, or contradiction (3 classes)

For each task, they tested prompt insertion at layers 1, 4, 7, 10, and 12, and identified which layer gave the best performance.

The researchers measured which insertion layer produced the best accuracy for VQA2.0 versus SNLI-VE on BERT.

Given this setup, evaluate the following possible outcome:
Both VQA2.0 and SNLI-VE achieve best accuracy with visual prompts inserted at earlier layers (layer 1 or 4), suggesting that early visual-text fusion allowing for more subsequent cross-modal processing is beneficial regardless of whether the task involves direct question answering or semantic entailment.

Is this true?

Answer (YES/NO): NO